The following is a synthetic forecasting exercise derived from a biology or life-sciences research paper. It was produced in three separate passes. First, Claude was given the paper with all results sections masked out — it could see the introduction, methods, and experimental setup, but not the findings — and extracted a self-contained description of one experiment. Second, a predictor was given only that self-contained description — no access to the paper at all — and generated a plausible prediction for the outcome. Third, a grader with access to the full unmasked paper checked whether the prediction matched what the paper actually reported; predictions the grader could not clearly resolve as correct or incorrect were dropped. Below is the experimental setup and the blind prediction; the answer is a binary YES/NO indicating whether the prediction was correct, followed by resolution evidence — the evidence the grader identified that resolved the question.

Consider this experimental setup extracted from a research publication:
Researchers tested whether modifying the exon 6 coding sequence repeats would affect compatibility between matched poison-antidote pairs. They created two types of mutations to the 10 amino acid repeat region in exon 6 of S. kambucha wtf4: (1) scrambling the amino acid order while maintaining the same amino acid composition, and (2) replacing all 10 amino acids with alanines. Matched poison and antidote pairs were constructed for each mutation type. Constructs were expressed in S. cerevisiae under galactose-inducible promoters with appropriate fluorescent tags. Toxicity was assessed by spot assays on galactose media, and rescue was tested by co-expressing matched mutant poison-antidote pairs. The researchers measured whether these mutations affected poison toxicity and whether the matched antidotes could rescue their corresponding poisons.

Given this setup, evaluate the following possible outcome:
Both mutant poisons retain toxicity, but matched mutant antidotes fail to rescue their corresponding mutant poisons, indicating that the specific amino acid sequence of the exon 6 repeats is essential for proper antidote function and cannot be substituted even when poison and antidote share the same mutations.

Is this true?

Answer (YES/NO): YES